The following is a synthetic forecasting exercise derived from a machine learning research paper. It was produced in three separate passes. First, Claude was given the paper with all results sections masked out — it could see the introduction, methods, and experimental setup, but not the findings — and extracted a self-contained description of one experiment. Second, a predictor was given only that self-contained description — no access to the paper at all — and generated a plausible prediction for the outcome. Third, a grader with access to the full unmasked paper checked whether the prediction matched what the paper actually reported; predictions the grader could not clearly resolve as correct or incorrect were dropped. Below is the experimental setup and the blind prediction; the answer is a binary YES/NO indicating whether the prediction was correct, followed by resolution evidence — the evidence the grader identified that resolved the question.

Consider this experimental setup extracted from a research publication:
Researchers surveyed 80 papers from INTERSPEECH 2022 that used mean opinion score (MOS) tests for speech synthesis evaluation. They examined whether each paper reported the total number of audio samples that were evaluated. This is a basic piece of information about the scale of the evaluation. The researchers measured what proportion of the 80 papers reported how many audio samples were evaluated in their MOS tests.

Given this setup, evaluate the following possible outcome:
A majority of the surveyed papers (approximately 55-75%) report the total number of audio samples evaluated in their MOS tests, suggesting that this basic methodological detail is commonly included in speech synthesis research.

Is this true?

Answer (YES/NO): YES